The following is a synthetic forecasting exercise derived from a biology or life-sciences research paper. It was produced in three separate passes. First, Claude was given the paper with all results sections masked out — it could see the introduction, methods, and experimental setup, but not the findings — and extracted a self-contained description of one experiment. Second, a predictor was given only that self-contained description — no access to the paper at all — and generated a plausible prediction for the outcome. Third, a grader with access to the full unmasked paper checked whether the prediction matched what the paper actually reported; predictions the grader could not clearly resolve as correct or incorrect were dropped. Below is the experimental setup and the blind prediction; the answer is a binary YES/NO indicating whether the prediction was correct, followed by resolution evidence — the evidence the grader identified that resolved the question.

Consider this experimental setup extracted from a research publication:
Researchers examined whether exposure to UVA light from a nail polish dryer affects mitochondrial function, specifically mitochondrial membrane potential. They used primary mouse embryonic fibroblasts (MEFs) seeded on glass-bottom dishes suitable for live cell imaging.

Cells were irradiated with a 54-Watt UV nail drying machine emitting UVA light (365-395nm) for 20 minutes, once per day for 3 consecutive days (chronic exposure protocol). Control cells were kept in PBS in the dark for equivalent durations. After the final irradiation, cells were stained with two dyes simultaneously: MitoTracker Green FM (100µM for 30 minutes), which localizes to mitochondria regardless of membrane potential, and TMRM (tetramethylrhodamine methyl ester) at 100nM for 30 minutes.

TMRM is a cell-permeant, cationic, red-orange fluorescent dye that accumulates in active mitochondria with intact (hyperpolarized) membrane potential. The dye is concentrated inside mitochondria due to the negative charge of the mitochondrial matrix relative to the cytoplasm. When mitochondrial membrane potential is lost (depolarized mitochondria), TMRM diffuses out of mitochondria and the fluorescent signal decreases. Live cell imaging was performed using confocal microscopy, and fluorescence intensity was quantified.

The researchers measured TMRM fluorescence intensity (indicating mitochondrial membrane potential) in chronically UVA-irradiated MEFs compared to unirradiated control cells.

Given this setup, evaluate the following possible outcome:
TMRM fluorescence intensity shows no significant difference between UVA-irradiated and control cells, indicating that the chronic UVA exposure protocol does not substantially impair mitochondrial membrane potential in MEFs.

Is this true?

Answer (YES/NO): NO